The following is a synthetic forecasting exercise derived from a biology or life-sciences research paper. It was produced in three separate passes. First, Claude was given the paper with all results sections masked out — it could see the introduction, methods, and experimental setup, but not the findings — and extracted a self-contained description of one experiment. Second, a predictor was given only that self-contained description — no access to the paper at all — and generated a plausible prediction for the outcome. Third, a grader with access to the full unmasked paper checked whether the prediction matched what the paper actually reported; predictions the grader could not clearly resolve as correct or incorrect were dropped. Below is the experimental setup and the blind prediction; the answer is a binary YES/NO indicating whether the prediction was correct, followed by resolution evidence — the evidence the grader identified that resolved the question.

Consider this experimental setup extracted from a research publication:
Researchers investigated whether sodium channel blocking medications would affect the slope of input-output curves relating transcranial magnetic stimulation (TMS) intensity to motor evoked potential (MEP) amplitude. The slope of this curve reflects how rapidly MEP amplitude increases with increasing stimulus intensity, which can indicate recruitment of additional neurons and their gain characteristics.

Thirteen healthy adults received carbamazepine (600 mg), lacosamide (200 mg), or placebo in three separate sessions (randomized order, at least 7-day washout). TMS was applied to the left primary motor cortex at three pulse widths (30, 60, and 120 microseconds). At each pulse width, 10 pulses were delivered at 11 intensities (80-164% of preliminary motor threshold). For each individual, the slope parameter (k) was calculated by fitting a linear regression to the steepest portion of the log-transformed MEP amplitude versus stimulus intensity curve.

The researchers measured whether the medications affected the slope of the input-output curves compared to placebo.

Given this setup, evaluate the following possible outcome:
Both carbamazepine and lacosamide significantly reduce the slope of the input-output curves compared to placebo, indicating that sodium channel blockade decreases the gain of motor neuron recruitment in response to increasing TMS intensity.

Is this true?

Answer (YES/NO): NO